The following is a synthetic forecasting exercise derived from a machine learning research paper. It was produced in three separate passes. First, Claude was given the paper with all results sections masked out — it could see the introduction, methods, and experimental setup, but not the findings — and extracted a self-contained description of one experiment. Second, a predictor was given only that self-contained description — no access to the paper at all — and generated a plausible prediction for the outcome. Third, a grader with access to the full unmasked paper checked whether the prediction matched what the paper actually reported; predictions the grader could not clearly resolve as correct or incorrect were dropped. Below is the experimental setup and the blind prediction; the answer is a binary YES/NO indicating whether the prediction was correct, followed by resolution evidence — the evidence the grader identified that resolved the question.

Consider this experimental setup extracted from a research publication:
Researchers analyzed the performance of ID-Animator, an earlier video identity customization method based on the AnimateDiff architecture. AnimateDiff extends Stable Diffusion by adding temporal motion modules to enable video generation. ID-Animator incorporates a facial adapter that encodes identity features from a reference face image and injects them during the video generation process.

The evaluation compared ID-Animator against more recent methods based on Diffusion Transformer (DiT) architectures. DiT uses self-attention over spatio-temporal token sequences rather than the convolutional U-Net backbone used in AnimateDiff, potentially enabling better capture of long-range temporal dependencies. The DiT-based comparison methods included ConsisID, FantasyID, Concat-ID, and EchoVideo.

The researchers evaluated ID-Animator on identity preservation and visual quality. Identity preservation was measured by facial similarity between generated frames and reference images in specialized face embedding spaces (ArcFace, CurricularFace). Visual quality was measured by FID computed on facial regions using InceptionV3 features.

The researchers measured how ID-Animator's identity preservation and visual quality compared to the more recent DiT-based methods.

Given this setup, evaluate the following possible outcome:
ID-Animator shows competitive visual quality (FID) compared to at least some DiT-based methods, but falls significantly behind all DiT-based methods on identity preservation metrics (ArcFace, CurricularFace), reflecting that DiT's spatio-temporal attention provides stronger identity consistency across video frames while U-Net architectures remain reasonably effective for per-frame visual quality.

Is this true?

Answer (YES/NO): YES